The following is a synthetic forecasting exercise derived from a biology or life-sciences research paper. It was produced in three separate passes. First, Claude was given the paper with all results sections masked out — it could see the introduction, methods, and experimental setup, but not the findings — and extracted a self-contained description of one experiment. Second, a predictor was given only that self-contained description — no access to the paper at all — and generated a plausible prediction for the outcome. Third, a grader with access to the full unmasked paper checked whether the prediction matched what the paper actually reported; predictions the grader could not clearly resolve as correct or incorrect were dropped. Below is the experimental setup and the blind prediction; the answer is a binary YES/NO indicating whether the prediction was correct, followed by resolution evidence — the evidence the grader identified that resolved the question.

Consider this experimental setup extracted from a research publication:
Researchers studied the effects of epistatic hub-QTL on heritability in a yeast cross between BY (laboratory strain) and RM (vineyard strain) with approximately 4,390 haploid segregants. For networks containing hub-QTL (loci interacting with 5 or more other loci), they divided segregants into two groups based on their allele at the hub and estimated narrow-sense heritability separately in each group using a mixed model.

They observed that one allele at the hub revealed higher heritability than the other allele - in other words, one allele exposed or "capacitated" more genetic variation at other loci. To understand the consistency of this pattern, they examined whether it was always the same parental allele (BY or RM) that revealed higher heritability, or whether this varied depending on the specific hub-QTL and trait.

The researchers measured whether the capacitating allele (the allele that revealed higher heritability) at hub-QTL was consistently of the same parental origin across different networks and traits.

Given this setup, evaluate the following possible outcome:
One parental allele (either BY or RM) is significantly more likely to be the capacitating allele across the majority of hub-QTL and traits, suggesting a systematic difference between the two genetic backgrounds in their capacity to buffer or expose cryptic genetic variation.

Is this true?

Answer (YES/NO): NO